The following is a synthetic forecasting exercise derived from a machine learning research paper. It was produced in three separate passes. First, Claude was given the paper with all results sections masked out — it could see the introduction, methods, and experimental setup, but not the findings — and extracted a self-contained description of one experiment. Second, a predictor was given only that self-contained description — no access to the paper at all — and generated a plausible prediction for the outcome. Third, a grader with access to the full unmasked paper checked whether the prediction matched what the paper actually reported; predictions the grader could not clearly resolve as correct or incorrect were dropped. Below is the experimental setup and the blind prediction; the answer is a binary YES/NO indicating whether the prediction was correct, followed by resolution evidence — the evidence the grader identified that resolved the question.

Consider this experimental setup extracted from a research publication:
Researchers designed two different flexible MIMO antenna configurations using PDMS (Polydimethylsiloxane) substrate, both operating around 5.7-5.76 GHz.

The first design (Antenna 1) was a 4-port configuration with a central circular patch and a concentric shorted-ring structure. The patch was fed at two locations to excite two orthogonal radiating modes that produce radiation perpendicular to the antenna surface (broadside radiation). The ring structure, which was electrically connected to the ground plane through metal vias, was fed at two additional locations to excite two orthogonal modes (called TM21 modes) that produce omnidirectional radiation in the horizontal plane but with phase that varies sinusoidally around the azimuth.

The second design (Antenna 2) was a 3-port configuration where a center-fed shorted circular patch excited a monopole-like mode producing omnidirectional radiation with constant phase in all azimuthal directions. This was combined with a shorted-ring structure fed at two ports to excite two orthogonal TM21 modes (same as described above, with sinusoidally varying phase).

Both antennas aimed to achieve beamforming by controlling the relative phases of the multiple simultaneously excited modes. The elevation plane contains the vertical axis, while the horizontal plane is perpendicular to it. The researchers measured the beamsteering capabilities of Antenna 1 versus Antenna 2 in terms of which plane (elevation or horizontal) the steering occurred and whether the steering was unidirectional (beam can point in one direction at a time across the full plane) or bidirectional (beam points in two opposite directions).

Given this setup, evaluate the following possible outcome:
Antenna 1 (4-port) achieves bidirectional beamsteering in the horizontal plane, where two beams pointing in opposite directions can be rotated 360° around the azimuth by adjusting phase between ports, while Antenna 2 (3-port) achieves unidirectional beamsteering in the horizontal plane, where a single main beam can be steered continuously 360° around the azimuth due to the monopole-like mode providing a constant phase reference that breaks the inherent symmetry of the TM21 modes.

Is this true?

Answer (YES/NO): NO